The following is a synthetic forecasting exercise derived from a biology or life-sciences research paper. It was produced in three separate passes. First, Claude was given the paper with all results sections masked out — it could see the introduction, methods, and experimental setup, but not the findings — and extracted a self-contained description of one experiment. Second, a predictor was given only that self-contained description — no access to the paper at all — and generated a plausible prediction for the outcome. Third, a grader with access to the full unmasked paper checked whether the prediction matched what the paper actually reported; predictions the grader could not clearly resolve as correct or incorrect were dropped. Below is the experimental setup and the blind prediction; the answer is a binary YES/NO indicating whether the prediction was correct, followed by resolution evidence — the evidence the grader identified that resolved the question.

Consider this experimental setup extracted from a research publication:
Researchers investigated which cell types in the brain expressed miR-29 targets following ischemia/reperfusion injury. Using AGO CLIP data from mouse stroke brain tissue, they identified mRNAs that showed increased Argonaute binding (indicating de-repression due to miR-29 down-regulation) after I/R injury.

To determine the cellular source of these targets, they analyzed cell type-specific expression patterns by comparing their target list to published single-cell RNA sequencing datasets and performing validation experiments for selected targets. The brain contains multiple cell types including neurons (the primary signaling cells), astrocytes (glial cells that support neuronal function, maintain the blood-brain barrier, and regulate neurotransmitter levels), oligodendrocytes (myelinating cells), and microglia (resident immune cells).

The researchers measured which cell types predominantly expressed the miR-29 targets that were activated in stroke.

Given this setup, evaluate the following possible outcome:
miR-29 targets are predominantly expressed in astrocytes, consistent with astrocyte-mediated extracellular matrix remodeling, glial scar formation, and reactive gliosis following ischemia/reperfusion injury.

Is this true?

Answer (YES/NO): NO